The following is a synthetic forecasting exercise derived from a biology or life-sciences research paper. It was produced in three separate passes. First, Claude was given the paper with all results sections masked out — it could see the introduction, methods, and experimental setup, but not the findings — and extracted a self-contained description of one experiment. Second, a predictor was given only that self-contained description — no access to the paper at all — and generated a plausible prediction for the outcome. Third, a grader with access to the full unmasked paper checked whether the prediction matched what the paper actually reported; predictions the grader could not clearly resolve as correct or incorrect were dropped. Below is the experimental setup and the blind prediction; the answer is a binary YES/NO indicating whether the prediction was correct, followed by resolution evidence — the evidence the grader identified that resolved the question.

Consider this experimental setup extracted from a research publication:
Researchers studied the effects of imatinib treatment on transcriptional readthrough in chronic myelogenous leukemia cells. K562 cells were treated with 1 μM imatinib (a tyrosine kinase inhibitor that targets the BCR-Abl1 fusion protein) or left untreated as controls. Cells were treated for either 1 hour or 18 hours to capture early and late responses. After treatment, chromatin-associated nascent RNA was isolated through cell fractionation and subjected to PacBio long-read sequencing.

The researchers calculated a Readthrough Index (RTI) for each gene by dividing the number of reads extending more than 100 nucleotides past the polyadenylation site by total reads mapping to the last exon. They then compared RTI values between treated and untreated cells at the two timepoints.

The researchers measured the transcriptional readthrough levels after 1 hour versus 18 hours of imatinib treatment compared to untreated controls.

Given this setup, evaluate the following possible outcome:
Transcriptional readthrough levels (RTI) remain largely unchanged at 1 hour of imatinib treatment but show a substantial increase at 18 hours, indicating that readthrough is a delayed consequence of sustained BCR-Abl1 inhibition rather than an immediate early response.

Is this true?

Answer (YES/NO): NO